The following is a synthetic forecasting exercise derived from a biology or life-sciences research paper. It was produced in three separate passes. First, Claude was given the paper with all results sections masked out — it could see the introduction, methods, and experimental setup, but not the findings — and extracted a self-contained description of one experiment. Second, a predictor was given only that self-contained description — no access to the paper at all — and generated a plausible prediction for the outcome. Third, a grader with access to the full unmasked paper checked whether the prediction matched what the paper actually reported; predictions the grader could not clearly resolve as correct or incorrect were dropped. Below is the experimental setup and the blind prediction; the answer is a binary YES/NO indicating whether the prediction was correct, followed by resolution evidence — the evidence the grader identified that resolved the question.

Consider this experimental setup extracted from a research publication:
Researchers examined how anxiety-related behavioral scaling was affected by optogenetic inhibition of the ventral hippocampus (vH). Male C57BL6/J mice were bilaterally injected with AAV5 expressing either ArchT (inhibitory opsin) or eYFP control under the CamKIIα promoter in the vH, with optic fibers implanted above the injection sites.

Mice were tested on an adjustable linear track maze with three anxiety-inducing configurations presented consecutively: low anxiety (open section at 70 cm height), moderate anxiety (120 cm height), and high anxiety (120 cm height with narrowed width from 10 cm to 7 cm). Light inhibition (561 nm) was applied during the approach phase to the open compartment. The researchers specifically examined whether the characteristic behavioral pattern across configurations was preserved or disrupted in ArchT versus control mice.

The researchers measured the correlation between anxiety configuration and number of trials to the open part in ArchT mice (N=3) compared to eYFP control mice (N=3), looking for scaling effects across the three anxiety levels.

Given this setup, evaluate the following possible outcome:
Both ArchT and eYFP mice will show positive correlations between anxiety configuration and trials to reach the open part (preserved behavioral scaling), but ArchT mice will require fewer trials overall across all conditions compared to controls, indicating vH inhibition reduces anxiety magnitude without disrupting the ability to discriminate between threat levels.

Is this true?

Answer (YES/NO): NO